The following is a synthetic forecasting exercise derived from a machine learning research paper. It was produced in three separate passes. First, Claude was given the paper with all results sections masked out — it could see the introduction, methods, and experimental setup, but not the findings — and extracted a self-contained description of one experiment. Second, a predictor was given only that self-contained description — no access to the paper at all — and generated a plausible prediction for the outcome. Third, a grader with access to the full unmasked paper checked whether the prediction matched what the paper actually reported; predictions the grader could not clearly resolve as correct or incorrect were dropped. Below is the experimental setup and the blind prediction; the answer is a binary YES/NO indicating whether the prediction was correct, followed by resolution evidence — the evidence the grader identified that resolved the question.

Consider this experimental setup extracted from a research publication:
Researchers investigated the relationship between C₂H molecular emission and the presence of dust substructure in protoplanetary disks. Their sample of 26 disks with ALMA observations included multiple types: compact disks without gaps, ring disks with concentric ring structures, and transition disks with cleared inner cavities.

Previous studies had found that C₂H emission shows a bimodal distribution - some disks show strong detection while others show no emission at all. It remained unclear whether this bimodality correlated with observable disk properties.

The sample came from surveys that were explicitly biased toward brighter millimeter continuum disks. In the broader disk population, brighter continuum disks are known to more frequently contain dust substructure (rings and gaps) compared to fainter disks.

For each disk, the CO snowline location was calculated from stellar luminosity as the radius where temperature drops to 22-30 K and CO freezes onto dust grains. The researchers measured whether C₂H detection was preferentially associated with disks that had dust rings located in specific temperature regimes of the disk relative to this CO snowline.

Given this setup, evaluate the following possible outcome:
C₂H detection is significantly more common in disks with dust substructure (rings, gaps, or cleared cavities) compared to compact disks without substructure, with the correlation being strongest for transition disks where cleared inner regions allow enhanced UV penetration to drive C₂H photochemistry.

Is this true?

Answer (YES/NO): NO